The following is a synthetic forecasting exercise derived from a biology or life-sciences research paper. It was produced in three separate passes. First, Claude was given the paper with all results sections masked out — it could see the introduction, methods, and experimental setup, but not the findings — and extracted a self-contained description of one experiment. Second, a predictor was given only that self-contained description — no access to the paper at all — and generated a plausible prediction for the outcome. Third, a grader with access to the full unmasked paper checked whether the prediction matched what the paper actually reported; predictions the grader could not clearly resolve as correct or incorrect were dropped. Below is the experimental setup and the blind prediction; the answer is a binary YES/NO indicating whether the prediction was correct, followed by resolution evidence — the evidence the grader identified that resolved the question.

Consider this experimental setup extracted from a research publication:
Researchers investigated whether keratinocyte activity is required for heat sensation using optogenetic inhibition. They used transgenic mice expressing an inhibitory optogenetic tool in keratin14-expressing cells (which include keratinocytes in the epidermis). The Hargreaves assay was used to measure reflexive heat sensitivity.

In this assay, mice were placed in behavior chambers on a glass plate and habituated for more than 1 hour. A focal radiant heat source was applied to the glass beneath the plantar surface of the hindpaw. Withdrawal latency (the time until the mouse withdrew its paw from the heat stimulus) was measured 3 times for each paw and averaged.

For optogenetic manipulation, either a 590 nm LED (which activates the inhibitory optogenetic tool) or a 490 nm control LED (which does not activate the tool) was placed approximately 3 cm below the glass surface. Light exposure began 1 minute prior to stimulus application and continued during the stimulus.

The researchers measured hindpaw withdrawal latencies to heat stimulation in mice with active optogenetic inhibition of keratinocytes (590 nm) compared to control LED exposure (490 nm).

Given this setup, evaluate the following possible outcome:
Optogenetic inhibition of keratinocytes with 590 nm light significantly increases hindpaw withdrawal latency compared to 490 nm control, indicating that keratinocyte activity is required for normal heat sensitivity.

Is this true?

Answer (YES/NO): YES